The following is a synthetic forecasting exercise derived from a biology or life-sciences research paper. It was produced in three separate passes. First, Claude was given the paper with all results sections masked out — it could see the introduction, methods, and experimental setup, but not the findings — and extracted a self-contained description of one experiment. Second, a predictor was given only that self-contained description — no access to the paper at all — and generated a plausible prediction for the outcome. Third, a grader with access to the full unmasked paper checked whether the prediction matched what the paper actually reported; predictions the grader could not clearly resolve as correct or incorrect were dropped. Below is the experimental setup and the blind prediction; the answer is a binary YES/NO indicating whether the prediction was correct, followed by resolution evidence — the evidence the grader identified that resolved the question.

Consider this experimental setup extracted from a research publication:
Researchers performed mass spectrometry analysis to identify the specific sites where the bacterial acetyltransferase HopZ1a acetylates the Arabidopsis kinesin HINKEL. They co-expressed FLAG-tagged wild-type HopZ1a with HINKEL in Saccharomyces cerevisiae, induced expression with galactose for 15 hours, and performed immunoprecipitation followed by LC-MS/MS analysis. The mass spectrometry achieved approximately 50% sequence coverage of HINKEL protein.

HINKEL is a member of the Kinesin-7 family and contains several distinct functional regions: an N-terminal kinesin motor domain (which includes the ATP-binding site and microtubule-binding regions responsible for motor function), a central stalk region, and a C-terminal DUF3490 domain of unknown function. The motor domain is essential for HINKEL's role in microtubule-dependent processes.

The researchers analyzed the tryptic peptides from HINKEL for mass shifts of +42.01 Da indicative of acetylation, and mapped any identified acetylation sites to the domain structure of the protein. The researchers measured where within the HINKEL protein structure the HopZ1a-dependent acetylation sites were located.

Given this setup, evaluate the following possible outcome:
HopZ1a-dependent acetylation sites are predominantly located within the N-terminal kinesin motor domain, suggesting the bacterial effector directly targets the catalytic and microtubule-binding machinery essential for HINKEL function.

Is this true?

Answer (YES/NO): YES